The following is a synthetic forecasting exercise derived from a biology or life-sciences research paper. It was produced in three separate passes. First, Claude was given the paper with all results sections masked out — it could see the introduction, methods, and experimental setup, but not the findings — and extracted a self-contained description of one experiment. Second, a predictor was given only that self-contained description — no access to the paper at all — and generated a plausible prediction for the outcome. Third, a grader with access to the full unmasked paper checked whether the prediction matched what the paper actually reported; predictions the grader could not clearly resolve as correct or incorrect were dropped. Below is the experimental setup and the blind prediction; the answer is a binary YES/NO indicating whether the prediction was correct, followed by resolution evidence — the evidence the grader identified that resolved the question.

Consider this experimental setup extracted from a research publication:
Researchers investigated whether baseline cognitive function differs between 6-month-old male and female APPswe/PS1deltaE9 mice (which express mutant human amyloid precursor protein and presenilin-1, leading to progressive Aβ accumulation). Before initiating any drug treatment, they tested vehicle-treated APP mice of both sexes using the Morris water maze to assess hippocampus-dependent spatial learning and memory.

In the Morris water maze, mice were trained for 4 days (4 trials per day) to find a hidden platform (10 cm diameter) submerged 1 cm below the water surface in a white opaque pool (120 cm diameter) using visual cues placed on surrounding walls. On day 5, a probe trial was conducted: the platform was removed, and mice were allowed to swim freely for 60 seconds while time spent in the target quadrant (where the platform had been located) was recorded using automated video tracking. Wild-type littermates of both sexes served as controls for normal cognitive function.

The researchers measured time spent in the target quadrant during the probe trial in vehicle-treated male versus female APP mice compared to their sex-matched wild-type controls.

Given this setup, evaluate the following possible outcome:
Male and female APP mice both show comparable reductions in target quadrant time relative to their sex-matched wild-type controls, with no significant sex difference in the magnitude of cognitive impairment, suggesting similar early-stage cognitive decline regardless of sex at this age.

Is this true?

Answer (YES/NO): YES